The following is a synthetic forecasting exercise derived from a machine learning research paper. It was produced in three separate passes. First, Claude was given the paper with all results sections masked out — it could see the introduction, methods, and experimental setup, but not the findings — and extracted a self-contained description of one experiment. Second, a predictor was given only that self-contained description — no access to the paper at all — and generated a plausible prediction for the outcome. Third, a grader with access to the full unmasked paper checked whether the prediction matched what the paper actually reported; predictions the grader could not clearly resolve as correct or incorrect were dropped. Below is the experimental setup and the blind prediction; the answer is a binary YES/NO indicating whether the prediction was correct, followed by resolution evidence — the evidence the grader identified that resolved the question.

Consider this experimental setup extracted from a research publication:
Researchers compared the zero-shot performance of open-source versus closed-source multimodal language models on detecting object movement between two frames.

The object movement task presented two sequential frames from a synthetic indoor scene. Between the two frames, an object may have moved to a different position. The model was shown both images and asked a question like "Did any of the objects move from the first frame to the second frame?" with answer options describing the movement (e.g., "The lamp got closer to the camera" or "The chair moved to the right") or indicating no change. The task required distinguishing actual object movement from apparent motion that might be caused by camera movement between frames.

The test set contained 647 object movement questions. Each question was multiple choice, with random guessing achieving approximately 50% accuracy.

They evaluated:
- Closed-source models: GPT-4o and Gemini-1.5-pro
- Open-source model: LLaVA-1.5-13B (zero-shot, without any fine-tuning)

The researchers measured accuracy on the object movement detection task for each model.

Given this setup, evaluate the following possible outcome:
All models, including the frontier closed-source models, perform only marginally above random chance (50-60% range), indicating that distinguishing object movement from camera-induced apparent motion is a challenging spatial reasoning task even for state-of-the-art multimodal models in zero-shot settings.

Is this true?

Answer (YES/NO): NO